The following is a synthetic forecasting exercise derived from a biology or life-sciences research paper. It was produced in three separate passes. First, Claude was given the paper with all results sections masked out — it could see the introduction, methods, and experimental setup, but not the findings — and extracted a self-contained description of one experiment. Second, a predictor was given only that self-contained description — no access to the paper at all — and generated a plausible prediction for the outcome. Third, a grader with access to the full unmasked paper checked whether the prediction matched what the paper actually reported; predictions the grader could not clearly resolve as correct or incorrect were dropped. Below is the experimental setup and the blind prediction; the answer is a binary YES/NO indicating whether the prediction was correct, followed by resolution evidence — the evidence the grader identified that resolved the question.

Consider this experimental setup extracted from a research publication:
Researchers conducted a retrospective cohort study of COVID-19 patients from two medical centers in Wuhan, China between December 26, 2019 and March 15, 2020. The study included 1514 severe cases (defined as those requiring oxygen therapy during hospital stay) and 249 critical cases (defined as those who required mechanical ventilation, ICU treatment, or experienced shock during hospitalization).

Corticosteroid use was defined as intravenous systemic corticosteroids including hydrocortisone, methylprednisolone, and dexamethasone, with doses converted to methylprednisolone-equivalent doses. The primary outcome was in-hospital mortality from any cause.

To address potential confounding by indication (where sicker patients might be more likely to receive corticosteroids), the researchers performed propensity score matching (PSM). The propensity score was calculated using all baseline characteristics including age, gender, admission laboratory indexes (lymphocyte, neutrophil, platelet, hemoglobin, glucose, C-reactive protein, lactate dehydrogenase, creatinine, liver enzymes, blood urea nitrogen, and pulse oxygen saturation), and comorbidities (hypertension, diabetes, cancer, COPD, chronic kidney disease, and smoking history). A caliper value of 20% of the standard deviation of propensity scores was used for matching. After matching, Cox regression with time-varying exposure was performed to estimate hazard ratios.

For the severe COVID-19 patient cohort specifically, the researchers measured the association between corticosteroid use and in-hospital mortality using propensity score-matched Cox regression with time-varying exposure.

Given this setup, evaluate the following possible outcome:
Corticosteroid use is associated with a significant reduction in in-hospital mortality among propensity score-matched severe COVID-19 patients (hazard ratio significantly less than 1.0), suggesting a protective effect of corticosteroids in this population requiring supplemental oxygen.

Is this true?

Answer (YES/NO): NO